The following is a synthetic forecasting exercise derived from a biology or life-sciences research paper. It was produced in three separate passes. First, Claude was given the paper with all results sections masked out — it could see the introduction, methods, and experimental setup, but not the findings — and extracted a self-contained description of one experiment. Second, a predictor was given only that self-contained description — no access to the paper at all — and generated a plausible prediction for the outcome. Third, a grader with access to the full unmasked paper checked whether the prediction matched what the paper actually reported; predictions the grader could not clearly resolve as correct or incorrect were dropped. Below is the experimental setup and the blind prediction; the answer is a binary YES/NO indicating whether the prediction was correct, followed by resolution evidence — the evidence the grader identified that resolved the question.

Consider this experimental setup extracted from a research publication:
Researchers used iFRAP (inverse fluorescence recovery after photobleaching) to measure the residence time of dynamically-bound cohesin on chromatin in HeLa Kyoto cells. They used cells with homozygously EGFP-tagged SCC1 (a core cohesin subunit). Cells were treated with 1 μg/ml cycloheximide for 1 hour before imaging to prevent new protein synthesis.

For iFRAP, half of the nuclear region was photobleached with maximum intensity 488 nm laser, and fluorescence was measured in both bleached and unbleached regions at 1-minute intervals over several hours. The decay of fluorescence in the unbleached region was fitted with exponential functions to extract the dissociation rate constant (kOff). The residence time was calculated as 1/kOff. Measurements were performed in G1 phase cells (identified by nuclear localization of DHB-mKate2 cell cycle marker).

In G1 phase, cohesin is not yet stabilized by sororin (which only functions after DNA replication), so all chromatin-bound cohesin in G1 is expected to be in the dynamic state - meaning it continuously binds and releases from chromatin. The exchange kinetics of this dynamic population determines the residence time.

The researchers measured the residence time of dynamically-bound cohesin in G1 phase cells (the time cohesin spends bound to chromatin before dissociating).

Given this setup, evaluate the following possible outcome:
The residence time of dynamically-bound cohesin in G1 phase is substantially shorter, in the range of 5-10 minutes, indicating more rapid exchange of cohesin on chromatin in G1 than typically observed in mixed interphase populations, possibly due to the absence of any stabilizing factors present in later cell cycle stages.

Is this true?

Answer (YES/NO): NO